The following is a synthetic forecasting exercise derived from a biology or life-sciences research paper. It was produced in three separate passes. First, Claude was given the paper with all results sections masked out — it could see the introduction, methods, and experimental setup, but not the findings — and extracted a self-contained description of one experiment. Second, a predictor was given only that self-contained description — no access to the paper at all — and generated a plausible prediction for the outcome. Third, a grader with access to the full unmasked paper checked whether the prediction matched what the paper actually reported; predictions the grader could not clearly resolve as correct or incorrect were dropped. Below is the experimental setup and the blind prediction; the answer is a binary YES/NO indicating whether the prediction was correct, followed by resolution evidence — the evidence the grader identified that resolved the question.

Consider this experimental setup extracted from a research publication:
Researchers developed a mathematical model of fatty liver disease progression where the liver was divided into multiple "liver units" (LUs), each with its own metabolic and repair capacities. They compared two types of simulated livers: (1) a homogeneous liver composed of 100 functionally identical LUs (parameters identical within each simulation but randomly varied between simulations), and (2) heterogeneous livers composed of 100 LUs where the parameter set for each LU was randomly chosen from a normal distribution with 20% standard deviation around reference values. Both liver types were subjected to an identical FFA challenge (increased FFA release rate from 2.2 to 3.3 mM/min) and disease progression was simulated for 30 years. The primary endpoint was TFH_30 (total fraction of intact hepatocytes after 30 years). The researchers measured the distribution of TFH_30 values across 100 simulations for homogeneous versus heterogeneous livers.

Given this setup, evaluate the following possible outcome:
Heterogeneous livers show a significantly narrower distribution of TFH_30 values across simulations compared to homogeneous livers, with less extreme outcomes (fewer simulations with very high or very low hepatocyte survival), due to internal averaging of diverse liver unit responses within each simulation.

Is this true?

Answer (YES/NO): NO